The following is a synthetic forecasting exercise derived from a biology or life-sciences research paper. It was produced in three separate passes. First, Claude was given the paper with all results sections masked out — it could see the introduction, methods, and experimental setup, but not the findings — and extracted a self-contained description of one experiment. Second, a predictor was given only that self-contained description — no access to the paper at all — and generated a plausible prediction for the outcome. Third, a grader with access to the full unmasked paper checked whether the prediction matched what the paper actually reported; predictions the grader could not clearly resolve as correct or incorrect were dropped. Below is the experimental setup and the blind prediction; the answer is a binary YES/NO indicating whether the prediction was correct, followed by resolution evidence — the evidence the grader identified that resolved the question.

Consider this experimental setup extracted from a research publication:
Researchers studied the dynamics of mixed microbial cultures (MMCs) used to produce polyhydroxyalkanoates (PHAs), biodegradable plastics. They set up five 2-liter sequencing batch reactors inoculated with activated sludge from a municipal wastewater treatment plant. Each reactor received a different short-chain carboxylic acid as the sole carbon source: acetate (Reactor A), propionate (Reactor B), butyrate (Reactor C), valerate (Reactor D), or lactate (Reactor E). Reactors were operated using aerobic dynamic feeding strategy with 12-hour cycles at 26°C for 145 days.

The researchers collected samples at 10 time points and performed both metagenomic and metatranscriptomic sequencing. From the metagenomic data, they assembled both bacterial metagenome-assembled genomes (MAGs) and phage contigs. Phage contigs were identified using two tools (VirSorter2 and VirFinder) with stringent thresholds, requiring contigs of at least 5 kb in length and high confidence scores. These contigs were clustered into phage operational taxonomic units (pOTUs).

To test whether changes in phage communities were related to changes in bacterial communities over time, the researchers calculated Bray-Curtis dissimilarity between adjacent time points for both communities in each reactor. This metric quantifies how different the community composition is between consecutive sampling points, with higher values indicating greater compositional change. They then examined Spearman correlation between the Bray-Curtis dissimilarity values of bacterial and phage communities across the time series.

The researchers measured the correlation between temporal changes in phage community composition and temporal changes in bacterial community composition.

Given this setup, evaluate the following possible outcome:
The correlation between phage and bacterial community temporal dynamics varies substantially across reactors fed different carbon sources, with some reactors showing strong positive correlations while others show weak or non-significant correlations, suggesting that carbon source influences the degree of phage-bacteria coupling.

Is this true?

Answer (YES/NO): NO